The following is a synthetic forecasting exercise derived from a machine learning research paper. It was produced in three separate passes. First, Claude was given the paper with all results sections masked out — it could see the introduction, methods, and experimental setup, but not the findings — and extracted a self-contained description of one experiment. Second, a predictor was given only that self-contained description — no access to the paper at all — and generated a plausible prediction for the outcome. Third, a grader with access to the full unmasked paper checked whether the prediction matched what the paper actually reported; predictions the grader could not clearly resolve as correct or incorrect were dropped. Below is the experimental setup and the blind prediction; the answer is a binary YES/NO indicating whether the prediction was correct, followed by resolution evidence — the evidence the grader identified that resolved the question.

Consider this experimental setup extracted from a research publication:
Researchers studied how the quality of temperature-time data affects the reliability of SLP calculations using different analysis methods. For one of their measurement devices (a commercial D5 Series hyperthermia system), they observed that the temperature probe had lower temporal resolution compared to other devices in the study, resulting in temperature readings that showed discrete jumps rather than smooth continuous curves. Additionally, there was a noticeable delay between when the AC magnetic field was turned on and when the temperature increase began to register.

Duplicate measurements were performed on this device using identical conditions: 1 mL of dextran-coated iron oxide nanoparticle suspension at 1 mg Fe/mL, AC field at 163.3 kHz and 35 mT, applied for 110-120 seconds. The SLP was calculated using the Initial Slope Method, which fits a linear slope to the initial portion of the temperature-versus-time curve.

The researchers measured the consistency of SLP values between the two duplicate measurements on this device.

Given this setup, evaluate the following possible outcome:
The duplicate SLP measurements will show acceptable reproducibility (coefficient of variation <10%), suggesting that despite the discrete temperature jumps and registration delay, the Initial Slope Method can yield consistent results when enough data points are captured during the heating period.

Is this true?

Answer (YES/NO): NO